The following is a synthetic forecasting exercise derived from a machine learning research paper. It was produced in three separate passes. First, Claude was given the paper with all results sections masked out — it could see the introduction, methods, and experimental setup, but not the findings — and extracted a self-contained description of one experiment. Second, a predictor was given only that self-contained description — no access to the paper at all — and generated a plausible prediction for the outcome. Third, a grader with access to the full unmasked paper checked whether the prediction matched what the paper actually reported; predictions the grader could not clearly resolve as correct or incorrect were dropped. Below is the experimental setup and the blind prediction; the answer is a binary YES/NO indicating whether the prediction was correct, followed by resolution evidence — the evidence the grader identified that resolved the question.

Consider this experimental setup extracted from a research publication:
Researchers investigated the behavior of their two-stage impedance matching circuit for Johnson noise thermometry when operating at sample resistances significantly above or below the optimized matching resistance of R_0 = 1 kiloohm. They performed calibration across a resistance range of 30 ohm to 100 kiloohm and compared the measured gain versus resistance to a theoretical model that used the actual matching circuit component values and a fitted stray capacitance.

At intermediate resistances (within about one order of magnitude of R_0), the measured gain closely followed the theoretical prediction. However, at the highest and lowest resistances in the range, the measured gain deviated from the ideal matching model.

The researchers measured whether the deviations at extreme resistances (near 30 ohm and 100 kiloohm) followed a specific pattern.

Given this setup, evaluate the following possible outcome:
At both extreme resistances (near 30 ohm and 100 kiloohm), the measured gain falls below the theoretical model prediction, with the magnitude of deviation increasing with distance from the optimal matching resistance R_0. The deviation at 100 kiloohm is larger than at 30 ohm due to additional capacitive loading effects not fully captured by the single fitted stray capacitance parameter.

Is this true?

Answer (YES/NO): NO